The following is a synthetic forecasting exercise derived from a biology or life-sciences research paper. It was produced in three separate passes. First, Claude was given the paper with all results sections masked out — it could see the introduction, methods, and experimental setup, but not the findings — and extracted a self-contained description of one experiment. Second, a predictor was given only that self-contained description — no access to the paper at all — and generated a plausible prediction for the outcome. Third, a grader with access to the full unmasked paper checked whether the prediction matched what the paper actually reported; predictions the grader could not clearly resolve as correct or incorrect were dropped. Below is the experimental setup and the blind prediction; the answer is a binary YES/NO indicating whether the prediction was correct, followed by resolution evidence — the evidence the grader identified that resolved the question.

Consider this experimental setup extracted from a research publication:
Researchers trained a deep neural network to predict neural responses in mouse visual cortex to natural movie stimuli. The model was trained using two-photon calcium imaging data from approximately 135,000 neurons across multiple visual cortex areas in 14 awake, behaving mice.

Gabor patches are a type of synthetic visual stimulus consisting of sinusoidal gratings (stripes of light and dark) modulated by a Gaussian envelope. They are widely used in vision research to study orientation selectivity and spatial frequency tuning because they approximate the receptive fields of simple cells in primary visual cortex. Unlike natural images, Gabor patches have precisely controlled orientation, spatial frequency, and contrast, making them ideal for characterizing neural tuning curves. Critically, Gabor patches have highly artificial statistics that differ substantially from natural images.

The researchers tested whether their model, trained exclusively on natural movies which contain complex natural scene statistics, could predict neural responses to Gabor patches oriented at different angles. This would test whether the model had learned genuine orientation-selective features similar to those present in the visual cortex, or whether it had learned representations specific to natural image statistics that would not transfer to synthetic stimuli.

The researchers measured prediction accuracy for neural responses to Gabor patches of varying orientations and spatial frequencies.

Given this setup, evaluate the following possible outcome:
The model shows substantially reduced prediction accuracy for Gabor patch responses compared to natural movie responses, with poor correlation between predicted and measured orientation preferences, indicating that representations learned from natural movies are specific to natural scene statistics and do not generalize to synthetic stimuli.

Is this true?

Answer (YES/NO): NO